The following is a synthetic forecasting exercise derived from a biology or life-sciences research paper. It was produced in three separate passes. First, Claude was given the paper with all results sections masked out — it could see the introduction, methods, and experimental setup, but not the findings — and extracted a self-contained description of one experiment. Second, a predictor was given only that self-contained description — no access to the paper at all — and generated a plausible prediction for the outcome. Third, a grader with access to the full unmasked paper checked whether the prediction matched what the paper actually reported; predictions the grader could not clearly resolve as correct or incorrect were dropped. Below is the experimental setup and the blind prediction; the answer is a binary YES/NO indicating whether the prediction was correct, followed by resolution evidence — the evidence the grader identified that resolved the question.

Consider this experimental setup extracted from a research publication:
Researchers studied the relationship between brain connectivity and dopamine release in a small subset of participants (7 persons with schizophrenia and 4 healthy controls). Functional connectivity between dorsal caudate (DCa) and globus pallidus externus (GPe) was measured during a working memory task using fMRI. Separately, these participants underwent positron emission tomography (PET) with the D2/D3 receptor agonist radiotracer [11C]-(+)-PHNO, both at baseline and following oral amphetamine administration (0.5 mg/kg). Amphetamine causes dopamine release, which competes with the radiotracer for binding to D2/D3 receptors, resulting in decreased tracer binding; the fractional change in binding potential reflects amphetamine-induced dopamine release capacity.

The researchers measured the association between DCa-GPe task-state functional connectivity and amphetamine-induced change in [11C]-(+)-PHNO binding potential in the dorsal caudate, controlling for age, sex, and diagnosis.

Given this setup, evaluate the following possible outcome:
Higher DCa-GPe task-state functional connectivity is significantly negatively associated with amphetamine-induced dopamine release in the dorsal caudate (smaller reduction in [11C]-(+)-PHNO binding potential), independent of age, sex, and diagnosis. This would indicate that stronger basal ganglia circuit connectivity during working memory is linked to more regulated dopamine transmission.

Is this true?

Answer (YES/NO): NO